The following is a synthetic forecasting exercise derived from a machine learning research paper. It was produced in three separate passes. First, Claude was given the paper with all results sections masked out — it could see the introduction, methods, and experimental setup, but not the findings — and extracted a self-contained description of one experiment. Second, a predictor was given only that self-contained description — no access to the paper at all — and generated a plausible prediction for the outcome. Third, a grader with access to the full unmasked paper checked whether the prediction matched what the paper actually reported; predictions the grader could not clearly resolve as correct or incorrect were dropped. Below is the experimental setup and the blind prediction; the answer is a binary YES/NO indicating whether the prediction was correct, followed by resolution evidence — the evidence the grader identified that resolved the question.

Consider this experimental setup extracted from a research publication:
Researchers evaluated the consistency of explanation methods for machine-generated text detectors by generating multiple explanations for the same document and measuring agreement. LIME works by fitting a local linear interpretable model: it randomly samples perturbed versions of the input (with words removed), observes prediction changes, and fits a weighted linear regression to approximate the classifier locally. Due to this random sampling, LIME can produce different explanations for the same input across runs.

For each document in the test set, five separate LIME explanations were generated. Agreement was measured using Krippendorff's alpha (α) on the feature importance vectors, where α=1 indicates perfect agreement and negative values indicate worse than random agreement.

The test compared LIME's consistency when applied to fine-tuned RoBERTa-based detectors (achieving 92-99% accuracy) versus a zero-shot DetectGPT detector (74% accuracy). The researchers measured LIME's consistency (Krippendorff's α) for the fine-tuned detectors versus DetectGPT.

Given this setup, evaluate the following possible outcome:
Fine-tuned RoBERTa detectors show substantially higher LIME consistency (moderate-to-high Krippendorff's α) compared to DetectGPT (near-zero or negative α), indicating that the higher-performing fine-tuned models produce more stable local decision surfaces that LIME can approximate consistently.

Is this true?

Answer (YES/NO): NO